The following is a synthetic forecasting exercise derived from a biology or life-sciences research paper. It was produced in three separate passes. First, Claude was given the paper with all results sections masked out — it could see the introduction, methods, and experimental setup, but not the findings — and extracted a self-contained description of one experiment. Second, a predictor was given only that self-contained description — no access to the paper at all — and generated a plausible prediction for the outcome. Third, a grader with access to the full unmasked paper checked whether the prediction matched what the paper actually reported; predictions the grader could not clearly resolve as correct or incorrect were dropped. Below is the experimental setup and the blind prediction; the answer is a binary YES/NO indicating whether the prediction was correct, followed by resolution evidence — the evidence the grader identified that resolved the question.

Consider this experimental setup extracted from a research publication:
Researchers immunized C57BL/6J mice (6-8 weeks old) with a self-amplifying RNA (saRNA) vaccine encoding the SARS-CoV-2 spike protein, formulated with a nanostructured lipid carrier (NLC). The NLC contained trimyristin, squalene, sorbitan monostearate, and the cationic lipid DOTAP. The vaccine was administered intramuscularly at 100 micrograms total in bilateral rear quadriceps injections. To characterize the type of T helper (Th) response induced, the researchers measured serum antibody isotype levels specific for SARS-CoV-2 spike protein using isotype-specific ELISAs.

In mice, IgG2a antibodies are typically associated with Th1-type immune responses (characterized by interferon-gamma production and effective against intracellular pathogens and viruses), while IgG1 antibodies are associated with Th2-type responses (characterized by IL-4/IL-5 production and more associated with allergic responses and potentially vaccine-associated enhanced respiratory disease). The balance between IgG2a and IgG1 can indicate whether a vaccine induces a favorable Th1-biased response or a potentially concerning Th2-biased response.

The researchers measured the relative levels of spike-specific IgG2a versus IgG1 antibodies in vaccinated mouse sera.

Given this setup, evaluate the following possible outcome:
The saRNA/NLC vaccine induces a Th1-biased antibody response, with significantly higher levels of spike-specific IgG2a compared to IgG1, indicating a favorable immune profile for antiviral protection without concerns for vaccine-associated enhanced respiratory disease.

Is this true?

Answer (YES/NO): YES